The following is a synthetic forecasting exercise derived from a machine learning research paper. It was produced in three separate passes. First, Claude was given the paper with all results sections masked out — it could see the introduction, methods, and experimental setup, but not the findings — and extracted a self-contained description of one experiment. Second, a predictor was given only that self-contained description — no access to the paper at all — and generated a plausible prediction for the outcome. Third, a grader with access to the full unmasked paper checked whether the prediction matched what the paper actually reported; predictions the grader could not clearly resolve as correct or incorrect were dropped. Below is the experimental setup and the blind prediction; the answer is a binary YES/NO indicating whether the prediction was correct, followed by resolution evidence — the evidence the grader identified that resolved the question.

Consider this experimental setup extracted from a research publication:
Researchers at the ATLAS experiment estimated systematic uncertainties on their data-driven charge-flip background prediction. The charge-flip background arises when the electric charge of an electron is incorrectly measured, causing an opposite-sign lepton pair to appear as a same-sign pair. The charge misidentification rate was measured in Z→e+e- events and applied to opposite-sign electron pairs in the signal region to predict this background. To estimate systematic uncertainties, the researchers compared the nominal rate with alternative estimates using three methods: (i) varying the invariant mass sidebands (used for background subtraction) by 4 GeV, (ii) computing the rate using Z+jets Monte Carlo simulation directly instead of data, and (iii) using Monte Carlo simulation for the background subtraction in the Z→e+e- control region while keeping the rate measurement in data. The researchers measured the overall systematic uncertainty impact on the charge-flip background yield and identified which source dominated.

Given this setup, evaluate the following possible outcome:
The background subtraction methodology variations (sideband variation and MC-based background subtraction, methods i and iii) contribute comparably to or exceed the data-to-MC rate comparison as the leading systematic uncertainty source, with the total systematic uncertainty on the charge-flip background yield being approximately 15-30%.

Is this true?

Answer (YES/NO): NO